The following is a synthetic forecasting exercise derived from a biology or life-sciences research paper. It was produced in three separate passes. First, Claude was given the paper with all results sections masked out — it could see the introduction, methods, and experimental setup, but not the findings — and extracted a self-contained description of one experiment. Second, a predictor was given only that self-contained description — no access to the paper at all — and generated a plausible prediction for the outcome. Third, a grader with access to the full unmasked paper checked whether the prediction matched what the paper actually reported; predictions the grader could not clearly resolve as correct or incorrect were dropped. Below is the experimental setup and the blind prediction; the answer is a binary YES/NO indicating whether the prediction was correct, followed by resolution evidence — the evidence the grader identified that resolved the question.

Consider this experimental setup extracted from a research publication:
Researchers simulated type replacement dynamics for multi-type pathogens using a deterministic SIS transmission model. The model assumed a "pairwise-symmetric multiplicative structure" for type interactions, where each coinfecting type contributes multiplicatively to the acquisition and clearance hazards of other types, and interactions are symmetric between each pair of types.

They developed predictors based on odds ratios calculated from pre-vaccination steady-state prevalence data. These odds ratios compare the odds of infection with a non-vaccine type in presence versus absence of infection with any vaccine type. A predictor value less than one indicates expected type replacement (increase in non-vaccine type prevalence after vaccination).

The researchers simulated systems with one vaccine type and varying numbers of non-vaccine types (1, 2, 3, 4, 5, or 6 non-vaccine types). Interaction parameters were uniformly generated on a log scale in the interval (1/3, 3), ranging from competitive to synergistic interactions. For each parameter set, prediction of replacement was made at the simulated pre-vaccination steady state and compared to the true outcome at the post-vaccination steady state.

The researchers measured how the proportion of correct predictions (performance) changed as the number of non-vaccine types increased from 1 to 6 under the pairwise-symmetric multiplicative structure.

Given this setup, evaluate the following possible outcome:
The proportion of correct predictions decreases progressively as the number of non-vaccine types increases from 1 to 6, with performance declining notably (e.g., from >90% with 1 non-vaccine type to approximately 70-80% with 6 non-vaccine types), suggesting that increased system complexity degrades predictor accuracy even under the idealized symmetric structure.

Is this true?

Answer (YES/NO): NO